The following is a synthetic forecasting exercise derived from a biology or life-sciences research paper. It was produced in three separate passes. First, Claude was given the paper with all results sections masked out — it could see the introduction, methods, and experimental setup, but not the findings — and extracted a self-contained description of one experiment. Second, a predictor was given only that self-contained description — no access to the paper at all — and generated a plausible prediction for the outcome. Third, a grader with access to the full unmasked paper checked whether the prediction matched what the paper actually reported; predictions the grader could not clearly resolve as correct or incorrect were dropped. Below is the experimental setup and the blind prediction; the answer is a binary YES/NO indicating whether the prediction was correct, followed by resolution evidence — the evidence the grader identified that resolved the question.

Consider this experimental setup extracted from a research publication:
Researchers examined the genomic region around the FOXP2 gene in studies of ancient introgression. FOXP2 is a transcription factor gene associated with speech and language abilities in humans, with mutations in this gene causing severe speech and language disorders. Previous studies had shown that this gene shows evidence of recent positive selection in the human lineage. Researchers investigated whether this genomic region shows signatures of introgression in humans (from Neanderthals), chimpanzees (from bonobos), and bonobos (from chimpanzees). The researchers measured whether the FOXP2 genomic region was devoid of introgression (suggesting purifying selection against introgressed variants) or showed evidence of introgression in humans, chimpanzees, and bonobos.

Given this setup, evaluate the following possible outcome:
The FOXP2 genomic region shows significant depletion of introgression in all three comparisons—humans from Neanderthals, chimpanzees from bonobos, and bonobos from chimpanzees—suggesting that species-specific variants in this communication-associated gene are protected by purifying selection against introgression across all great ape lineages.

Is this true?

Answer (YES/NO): NO